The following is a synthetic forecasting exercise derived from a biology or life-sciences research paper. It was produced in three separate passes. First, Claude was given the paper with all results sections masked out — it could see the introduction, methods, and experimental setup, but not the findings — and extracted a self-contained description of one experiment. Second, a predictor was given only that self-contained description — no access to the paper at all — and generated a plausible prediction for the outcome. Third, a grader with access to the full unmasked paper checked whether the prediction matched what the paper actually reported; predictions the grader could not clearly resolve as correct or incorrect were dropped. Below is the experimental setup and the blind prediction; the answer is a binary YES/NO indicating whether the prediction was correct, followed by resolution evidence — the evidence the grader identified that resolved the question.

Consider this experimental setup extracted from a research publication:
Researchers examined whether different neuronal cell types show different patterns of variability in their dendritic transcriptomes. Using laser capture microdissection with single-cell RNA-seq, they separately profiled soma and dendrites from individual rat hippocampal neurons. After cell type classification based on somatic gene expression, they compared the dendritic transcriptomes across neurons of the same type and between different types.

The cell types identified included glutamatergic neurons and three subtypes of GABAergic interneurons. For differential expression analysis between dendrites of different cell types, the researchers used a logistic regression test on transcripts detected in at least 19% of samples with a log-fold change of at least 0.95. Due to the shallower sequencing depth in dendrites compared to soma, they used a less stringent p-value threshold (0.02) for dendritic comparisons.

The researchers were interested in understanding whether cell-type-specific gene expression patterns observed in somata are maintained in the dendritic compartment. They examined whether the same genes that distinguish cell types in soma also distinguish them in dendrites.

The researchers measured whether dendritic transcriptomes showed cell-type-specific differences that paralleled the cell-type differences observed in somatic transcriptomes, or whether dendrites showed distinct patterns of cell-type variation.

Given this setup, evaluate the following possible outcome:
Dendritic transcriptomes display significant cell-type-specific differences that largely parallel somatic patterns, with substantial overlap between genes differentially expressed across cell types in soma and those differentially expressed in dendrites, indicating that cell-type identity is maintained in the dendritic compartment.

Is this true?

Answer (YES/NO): NO